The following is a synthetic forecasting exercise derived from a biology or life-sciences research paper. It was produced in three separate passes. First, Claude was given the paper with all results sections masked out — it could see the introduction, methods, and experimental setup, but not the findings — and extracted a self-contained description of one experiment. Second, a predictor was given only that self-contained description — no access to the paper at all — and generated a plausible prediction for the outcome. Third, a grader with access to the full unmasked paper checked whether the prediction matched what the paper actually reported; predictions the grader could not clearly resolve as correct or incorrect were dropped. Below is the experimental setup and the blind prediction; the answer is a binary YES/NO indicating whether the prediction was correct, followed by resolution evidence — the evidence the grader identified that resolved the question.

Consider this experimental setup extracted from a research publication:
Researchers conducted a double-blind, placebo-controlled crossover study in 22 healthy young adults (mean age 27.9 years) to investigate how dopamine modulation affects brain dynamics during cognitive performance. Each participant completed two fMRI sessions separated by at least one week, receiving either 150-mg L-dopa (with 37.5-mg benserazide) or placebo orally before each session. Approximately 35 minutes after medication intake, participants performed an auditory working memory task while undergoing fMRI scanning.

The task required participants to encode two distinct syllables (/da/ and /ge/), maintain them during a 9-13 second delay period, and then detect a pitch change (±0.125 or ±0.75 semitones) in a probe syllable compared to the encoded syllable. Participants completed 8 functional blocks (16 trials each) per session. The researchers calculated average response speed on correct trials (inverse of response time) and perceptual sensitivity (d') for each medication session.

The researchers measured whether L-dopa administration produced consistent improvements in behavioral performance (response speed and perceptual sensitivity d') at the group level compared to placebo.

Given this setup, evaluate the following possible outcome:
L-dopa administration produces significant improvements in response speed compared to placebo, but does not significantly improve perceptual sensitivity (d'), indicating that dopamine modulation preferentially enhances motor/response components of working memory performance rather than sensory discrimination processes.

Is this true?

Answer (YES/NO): NO